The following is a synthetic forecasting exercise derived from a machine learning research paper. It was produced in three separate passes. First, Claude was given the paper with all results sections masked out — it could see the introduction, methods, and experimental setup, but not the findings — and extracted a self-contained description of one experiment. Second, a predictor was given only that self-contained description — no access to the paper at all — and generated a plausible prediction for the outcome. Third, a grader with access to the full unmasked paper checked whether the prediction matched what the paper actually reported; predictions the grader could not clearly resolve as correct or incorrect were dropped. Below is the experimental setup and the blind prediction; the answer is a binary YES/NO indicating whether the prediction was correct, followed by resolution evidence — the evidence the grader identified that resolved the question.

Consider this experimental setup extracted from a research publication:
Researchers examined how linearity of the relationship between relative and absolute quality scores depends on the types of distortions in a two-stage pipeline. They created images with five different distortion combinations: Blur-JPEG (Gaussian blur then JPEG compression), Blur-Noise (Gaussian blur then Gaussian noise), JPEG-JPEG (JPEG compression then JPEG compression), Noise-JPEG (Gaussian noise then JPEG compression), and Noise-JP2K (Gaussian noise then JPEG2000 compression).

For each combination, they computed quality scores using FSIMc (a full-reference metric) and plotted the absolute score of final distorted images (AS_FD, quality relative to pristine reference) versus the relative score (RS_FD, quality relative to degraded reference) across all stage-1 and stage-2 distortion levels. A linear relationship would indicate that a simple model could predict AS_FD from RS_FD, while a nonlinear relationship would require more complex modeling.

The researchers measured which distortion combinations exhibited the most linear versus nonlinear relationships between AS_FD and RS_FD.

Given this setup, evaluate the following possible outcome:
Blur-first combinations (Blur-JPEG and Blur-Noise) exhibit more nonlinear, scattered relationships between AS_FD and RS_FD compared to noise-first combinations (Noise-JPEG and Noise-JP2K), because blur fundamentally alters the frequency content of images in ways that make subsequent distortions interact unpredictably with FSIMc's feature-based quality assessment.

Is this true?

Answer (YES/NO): NO